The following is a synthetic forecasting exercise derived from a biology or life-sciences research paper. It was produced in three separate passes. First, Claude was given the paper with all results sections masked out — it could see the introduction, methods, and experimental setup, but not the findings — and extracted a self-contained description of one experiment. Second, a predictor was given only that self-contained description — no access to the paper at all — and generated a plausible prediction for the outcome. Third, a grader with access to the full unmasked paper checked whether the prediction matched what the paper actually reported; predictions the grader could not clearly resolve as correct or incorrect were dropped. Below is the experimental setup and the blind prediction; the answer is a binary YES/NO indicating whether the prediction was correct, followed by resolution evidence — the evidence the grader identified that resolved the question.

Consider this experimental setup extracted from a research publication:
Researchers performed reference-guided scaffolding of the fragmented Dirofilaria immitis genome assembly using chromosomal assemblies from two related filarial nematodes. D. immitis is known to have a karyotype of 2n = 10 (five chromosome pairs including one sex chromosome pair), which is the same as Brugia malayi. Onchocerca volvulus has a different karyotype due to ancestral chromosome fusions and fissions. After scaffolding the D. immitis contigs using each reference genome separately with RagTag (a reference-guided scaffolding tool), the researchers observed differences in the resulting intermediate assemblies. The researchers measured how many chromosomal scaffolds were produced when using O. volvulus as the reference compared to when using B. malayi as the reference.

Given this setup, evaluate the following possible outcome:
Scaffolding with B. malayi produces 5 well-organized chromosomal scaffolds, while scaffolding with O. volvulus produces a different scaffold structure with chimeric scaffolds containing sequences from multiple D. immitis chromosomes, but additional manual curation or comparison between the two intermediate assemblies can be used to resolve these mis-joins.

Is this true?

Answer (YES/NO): NO